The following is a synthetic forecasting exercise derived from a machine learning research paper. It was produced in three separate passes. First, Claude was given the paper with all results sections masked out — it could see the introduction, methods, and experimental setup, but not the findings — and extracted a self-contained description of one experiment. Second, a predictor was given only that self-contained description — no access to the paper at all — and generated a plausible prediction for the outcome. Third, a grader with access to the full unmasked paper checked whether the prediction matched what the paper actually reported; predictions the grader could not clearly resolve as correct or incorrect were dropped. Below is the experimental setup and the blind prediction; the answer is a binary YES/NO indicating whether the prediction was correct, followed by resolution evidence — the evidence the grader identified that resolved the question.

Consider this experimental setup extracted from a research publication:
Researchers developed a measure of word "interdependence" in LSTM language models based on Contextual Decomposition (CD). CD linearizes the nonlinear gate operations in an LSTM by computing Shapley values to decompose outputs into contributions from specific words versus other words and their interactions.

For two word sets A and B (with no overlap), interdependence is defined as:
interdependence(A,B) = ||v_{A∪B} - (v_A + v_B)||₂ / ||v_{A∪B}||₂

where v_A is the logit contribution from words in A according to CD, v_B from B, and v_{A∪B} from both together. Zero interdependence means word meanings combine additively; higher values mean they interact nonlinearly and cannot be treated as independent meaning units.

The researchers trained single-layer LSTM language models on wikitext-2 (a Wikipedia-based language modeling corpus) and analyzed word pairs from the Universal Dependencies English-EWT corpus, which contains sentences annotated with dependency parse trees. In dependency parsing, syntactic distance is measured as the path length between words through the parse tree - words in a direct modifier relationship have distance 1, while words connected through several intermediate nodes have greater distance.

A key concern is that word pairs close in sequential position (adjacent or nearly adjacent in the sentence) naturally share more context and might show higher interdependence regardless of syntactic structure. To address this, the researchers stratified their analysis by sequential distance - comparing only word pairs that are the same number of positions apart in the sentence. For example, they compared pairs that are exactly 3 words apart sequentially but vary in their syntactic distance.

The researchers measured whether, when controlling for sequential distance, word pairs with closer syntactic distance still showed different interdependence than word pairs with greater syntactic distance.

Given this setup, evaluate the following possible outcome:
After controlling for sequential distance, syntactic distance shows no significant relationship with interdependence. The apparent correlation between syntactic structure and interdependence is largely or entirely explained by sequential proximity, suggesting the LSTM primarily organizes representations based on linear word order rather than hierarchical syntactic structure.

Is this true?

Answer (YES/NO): NO